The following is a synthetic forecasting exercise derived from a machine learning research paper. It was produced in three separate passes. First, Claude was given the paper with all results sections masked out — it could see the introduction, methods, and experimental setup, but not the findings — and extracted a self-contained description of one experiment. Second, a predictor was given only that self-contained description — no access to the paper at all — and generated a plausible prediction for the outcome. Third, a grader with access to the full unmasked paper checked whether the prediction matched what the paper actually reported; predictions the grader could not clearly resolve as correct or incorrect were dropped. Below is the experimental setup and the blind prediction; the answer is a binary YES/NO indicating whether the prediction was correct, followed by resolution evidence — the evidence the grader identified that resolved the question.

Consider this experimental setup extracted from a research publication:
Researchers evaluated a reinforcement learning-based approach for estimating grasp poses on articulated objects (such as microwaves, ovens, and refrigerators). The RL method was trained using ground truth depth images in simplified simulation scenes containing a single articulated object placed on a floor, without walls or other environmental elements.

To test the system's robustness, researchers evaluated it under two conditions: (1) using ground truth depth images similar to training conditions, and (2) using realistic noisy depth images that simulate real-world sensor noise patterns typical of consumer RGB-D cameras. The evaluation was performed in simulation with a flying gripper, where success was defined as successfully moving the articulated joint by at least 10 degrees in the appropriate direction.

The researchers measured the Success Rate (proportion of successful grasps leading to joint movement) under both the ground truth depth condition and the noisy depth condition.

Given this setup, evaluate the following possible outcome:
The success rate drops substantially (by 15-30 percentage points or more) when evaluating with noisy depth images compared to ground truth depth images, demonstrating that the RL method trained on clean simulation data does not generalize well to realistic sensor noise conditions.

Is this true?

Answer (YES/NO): YES